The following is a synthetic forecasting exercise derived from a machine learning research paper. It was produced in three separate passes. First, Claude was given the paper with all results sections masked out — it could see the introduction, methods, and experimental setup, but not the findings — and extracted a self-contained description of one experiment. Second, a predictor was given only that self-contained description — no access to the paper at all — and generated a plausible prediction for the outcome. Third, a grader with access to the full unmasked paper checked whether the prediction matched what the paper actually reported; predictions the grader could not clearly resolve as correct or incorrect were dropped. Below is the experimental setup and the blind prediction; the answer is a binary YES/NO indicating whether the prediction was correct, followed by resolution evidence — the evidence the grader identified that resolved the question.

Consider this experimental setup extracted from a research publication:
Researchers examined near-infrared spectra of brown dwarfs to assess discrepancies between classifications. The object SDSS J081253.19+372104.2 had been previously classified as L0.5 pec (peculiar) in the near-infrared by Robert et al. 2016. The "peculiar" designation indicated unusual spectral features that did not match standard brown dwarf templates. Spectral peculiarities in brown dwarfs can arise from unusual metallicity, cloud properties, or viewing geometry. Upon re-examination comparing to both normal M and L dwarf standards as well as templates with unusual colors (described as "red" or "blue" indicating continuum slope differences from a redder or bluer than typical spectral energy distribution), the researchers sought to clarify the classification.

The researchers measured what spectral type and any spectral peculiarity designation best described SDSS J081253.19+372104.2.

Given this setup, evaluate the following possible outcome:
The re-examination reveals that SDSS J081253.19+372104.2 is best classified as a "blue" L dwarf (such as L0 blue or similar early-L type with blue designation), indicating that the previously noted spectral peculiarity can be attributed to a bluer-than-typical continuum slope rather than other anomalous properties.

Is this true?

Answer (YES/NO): NO